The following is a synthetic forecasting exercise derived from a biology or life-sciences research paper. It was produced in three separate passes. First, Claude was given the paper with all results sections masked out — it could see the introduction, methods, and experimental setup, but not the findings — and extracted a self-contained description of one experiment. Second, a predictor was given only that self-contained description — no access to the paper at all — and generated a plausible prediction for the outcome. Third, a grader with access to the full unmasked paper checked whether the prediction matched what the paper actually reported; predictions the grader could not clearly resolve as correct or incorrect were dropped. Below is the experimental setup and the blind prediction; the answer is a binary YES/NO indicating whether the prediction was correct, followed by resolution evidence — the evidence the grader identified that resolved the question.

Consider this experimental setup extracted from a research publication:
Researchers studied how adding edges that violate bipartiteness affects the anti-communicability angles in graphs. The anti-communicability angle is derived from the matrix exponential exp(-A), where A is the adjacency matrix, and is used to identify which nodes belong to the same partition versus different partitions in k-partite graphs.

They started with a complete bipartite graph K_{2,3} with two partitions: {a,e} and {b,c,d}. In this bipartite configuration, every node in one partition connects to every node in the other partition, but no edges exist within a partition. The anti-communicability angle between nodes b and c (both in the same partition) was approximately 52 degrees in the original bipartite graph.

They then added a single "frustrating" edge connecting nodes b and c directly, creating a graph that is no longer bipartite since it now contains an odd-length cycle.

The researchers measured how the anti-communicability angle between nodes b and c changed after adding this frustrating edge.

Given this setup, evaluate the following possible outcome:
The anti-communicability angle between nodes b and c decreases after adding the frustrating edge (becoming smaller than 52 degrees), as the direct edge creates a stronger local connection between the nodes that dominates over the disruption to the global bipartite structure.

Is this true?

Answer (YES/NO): NO